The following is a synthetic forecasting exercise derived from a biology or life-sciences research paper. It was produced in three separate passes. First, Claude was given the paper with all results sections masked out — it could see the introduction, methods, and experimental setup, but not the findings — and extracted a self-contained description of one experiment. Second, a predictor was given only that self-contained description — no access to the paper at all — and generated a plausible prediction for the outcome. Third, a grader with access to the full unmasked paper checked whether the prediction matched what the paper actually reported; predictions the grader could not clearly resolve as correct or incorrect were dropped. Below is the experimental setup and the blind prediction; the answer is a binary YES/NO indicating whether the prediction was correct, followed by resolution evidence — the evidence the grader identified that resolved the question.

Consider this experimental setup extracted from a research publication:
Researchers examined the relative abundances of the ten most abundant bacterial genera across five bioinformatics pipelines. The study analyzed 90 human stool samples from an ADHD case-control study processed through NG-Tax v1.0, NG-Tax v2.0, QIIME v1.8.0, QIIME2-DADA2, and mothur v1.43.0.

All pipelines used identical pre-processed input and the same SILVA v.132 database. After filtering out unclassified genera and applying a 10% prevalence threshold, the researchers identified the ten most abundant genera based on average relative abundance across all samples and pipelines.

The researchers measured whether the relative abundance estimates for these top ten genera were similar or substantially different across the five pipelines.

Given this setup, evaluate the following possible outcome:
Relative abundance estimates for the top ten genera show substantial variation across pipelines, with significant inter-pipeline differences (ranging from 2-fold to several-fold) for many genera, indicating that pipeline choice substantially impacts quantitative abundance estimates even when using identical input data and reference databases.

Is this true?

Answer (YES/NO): YES